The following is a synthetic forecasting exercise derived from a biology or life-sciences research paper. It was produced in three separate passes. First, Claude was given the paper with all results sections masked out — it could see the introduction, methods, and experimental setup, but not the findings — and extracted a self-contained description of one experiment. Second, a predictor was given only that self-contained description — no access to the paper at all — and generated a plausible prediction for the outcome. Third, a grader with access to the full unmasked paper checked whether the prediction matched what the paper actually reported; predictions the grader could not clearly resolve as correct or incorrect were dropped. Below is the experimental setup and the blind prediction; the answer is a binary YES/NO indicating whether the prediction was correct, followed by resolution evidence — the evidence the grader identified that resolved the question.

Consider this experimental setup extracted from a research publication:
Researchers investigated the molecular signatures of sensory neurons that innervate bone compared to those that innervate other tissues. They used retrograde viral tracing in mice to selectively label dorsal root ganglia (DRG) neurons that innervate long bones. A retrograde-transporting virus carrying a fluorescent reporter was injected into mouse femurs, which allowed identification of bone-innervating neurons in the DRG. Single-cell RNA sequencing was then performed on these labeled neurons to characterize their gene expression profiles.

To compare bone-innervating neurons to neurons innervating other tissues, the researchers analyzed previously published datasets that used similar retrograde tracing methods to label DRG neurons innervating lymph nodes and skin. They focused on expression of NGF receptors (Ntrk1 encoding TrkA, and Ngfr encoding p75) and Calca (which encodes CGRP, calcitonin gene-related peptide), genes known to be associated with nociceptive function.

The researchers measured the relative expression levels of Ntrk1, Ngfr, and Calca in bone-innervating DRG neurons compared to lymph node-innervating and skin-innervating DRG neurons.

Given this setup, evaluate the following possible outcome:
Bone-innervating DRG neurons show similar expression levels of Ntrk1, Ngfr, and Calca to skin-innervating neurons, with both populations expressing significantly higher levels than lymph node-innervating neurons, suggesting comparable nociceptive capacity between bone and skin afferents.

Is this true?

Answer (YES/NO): NO